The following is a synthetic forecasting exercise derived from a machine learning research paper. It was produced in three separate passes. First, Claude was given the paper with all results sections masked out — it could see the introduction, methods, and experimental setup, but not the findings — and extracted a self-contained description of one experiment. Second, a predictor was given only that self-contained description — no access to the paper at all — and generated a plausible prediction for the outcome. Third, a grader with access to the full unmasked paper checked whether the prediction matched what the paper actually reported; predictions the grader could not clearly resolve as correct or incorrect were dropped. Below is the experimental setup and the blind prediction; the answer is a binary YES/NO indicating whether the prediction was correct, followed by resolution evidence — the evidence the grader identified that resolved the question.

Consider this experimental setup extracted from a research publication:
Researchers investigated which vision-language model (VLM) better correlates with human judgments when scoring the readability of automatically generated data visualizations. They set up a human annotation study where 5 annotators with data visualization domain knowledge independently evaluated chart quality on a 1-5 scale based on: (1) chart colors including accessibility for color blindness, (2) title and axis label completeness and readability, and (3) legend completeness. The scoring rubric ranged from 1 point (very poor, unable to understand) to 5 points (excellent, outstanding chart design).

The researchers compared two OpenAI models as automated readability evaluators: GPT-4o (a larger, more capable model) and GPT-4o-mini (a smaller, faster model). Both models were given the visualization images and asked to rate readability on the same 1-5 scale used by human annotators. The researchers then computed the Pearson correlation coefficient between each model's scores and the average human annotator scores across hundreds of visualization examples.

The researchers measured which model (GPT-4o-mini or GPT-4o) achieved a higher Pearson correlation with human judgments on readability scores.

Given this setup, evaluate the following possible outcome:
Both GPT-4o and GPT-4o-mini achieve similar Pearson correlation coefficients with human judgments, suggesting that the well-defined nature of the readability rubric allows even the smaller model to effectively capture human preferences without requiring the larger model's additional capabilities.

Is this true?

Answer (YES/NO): NO